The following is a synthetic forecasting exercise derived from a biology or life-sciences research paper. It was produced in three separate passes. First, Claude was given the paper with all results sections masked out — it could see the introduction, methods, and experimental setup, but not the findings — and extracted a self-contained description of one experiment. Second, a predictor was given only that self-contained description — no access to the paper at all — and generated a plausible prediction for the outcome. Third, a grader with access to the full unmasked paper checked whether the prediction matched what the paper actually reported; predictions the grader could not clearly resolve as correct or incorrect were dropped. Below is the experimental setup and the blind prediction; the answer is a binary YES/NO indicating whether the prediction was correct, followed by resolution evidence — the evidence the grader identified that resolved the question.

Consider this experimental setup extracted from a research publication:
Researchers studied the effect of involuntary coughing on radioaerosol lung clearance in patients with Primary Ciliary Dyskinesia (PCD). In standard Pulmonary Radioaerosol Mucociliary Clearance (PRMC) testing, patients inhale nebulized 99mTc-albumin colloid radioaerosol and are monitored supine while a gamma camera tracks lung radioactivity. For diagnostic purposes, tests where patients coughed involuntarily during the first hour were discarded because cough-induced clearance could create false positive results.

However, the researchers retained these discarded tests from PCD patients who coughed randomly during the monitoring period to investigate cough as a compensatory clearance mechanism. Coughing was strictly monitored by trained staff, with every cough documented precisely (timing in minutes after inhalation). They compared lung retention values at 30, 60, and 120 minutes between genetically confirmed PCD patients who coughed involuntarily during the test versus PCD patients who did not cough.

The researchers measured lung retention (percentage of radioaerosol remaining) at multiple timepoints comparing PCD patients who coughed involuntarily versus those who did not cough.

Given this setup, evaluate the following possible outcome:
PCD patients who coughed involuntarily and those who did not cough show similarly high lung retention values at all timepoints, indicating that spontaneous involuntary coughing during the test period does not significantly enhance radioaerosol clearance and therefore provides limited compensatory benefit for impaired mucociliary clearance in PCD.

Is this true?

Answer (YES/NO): NO